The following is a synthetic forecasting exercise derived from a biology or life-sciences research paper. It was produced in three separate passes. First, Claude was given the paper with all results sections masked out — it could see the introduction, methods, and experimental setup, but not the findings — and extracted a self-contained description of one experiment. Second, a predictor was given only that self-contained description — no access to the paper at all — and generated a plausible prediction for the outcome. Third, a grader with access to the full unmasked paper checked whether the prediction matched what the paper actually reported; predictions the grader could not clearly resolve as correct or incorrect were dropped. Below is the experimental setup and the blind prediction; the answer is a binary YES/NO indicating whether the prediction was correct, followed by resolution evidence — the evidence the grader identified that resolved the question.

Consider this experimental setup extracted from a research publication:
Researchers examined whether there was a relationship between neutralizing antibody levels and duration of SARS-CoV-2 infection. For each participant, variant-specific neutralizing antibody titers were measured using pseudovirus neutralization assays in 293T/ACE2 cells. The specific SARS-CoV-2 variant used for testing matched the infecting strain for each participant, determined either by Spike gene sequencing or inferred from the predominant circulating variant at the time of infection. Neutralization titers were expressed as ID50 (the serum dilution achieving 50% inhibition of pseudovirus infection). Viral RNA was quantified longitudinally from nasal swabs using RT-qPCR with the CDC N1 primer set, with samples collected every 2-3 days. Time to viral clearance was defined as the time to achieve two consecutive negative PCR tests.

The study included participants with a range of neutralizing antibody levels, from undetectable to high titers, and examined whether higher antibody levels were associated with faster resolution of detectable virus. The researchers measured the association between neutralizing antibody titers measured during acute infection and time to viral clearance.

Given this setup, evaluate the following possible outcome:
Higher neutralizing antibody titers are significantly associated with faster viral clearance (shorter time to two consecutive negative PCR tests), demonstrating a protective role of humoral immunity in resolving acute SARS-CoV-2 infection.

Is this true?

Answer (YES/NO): NO